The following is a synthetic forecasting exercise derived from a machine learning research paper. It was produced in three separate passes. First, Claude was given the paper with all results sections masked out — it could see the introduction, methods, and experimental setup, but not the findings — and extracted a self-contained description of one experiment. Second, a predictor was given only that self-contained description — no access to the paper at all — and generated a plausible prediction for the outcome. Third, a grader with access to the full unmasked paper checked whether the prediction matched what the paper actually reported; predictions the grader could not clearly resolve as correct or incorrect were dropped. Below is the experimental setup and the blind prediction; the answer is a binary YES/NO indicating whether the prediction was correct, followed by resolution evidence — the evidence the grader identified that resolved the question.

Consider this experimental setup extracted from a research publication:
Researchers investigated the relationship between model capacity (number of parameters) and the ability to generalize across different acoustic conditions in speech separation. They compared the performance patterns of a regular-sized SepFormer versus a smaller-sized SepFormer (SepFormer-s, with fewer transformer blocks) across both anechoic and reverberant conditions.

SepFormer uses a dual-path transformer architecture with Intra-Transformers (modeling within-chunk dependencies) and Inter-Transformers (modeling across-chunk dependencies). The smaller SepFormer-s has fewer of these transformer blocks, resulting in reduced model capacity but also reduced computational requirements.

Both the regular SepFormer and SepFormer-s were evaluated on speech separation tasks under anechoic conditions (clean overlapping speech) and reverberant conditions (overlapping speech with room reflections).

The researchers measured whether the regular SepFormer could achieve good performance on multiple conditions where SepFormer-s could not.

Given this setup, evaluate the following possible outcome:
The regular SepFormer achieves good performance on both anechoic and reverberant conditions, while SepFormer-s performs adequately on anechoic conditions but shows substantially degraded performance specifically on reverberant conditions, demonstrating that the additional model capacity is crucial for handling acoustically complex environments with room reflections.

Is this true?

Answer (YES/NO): YES